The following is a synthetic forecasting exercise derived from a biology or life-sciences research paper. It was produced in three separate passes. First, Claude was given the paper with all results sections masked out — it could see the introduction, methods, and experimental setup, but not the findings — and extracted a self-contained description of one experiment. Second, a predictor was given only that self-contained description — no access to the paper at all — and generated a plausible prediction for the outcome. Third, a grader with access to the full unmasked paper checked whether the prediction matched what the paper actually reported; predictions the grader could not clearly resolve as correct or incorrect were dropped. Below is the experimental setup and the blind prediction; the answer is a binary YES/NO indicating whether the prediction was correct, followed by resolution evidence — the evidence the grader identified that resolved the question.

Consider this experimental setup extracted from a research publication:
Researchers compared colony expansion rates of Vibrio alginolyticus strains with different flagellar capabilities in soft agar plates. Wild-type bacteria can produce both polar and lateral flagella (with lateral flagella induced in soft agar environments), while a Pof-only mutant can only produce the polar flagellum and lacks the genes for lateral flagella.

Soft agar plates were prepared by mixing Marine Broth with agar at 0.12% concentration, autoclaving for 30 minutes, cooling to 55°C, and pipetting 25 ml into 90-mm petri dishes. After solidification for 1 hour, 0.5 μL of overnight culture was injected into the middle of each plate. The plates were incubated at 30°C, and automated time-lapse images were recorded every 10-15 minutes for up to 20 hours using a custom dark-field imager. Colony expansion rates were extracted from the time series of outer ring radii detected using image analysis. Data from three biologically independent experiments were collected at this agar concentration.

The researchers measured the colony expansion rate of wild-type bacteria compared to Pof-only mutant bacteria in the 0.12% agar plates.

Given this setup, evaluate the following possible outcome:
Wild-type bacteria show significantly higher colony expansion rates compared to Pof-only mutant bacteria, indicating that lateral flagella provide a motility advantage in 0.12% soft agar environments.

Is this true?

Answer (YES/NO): NO